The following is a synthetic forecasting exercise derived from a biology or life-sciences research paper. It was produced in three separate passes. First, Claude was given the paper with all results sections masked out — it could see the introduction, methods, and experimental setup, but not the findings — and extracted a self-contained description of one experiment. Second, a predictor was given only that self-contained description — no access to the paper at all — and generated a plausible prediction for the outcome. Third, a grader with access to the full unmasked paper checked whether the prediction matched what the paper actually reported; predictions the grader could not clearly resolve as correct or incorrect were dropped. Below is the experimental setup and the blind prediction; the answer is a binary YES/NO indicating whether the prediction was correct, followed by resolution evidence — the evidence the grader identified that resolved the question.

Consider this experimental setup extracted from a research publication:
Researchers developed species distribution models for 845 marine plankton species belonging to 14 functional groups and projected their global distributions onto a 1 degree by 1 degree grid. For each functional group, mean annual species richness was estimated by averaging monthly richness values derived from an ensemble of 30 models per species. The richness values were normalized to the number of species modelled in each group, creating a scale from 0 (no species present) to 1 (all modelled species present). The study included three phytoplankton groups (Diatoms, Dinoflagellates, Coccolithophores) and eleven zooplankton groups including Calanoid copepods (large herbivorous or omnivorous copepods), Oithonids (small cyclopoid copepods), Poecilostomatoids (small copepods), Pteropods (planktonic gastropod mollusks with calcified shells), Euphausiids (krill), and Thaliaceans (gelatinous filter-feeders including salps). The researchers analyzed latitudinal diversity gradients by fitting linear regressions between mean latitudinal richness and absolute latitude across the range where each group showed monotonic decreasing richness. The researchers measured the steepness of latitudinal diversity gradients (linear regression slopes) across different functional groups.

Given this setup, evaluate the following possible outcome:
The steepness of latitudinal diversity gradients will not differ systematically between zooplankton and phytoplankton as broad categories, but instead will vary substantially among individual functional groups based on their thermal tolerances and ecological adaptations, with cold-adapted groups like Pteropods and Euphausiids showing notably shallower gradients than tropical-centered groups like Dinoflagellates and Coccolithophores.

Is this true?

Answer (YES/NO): NO